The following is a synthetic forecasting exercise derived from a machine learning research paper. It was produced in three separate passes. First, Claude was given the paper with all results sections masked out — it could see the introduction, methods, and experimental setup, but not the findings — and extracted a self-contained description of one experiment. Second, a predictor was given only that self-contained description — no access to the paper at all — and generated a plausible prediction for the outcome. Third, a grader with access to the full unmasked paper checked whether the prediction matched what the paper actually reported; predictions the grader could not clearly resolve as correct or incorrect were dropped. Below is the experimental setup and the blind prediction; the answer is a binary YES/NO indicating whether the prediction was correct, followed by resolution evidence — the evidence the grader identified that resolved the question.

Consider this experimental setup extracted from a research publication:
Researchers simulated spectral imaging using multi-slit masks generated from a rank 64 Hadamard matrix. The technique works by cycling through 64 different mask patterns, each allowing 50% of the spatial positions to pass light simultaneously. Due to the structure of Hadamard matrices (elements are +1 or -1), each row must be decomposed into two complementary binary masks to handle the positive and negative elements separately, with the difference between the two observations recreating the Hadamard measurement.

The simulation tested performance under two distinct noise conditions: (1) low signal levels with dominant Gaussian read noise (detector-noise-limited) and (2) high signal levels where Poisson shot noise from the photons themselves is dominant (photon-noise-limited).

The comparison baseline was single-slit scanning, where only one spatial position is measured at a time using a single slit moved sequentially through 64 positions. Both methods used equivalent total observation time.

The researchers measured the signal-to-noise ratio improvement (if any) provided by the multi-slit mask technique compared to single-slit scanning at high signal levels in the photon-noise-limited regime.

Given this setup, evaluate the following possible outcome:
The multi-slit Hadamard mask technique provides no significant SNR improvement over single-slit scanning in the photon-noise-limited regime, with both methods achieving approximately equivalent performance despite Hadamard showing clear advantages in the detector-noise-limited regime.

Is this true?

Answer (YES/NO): YES